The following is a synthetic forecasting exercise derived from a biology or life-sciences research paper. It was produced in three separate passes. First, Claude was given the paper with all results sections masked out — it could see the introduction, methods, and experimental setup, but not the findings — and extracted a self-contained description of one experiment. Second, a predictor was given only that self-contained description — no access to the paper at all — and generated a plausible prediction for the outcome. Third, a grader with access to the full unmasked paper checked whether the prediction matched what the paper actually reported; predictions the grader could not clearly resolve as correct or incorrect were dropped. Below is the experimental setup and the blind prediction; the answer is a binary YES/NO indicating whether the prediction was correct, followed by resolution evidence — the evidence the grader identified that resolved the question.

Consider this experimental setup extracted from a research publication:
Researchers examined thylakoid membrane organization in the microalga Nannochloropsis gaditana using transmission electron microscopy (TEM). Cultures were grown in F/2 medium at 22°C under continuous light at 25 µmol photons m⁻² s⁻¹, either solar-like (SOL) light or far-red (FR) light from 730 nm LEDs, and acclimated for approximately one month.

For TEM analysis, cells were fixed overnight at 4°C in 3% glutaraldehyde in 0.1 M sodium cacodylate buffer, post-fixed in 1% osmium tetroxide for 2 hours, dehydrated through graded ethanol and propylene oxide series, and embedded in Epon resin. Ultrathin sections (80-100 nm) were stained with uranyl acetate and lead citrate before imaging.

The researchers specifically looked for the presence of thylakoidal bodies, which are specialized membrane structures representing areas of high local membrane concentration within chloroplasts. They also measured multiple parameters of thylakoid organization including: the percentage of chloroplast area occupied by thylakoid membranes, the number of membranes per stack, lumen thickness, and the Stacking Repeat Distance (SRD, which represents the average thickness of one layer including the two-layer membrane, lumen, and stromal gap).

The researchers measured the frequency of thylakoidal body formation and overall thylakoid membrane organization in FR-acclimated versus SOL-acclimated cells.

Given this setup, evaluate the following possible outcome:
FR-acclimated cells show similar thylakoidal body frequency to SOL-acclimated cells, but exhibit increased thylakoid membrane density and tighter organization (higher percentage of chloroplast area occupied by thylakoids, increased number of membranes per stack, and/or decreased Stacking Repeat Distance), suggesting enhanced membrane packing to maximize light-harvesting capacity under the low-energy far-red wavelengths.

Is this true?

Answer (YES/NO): NO